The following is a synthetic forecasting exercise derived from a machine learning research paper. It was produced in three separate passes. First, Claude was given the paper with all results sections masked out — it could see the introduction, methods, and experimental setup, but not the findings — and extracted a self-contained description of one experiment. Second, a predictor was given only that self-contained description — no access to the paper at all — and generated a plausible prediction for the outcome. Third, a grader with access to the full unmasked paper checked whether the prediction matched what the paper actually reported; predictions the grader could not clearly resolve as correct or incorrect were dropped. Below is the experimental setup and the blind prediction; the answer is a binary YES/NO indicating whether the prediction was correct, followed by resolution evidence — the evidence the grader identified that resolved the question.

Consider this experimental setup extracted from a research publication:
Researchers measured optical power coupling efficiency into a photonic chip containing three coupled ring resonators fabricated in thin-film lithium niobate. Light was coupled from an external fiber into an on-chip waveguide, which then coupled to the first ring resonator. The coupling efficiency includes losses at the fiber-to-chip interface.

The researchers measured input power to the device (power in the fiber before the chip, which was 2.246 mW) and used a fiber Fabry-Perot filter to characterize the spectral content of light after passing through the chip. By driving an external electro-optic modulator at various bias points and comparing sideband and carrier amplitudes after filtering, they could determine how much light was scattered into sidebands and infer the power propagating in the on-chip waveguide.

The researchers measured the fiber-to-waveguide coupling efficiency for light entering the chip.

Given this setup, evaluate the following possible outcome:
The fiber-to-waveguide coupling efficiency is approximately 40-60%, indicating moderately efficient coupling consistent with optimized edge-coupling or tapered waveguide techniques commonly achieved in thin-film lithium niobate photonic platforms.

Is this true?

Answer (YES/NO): NO